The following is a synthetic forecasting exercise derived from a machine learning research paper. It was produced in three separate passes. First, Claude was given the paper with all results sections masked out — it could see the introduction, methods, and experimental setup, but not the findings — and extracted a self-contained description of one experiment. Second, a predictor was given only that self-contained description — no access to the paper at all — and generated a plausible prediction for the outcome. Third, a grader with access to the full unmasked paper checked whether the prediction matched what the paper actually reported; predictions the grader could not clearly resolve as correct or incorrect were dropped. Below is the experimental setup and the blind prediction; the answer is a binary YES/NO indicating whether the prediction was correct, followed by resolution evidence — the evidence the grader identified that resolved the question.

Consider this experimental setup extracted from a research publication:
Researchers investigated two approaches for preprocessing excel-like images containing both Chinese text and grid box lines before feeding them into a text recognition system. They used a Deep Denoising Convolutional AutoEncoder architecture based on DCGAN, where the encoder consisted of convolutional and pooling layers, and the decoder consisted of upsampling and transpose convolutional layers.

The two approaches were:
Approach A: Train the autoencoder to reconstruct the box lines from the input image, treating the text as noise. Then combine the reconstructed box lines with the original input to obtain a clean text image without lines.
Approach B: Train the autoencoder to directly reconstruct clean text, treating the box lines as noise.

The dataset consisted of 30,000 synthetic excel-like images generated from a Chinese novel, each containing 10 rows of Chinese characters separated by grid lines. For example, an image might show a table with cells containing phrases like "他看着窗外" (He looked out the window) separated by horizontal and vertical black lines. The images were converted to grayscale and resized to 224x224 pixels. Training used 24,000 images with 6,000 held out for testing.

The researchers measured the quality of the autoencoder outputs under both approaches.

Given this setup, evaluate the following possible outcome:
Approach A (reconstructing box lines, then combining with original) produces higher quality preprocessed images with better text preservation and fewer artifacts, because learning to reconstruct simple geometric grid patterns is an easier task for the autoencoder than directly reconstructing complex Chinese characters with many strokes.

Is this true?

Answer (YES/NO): YES